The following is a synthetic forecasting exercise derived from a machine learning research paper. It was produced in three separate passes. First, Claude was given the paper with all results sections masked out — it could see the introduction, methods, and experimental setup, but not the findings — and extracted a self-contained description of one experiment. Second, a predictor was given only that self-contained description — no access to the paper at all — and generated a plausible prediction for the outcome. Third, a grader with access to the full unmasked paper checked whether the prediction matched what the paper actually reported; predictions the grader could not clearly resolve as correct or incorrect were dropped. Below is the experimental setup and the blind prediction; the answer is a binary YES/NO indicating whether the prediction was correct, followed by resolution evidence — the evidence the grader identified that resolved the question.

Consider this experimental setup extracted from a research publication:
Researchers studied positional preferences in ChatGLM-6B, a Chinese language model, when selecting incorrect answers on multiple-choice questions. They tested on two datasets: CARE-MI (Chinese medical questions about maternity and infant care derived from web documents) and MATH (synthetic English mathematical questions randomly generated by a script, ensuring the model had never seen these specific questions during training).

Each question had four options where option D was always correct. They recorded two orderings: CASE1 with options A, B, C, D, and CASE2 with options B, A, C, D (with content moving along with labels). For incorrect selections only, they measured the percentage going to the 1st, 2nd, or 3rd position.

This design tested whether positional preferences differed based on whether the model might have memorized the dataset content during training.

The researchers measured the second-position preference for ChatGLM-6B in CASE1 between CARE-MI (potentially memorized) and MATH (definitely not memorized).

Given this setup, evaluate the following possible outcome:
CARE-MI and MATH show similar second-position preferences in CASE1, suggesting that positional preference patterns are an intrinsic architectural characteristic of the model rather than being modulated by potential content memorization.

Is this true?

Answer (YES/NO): NO